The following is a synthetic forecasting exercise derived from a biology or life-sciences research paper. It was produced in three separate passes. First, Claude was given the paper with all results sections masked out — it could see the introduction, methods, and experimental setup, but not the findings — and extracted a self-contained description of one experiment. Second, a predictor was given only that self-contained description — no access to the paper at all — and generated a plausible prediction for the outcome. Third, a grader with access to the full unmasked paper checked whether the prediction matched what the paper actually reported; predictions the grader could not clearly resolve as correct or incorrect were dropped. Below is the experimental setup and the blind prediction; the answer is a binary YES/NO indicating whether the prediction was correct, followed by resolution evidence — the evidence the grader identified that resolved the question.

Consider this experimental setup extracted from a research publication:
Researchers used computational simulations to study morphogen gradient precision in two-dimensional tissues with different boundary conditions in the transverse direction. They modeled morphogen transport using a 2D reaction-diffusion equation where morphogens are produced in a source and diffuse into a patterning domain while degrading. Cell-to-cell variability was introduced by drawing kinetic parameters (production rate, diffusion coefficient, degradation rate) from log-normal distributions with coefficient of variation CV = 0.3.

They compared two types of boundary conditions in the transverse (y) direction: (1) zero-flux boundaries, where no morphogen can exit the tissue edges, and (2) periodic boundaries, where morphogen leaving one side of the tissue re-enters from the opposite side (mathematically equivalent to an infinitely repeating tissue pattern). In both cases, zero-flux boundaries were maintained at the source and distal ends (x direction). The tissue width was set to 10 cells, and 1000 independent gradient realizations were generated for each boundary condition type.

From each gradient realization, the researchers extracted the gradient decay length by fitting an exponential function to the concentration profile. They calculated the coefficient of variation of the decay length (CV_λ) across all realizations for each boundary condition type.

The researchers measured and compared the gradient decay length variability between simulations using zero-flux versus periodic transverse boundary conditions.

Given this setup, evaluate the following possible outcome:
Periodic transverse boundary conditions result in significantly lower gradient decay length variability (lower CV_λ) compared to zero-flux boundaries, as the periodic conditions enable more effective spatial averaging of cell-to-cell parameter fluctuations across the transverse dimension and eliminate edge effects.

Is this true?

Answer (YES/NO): NO